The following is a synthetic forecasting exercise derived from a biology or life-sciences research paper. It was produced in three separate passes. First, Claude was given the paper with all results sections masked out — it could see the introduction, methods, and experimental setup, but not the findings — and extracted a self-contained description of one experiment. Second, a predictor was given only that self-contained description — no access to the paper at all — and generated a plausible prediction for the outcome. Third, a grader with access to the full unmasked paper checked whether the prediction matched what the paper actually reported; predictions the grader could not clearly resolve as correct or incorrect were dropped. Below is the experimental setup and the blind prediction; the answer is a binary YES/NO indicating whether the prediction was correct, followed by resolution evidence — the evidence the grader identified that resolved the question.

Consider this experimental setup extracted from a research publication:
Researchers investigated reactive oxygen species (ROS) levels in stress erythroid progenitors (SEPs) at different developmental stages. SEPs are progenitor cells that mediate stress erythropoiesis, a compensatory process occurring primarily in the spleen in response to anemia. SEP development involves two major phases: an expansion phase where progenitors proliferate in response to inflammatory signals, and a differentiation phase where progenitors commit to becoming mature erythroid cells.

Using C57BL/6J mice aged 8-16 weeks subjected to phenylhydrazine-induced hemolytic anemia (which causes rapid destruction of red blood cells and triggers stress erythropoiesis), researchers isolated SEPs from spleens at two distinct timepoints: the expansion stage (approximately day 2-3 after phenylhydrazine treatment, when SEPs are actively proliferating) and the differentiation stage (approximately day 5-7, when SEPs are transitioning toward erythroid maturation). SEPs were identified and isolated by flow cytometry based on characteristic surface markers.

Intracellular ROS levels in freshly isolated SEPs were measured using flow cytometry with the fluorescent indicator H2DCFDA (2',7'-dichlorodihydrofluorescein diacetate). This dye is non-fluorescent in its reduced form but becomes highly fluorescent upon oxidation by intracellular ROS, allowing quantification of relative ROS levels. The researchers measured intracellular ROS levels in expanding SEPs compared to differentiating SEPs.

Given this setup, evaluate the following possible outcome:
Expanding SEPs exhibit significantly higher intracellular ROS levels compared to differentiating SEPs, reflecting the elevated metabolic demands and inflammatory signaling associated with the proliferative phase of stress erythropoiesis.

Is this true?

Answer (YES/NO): YES